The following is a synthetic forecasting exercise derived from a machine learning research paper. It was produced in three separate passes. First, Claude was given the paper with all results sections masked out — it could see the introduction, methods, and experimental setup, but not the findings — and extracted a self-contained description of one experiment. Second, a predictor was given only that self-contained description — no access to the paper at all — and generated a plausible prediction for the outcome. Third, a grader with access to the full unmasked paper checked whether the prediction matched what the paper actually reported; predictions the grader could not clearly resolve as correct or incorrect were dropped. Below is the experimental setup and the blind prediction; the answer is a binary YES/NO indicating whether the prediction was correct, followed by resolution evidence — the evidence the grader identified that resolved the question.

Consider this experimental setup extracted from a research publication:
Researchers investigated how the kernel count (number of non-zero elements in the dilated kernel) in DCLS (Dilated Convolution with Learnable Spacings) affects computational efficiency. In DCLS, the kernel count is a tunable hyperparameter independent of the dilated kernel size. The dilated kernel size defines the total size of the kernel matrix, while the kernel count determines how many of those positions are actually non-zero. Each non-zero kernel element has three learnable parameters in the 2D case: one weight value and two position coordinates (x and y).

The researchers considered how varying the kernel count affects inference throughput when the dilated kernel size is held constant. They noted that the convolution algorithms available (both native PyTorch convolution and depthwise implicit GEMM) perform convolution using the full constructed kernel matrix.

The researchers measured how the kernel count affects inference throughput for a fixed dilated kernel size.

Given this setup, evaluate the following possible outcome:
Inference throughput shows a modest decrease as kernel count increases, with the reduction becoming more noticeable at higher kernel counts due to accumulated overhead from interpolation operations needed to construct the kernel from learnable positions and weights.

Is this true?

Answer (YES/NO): NO